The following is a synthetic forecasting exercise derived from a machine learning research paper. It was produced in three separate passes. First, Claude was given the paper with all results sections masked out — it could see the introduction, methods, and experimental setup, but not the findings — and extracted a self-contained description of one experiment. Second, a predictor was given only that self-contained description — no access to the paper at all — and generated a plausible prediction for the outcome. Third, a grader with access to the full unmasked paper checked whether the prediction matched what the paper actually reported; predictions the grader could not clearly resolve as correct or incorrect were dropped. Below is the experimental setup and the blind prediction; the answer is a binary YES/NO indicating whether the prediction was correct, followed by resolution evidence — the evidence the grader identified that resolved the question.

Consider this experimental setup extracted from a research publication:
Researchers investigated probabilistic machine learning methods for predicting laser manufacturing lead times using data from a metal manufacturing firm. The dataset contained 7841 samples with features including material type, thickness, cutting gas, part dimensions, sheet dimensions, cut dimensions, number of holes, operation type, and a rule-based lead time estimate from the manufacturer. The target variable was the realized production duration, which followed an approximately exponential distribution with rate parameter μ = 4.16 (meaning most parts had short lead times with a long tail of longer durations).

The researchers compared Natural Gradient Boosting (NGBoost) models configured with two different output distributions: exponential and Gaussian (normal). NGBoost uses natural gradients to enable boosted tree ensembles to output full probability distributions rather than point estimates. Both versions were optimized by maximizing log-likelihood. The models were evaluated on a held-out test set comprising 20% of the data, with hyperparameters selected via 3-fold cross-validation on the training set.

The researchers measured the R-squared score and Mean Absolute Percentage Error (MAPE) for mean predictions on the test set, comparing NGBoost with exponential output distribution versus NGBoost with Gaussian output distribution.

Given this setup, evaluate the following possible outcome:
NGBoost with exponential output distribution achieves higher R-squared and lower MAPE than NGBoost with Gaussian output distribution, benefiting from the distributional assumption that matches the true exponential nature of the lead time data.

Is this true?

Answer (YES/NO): YES